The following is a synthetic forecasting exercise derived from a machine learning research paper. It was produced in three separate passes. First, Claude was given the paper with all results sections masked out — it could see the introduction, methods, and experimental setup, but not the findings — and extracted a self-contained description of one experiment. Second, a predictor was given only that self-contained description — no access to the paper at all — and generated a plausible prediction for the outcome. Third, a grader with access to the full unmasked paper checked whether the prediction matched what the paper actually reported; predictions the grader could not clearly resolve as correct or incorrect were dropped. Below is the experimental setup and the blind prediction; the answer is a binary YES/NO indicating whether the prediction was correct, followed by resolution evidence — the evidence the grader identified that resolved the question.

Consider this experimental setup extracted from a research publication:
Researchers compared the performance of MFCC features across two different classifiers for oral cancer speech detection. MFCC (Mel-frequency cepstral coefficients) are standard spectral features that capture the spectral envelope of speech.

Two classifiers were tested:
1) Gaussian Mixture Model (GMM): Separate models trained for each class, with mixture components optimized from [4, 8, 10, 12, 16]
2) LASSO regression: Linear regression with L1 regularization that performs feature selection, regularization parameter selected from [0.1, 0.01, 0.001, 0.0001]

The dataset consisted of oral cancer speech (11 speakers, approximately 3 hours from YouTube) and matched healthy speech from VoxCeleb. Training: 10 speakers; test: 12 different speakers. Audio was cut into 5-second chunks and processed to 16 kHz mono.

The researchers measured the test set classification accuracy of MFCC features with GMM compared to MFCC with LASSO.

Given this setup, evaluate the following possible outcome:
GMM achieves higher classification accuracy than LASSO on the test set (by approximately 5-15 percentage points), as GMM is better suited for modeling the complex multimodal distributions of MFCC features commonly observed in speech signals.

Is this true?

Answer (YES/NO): NO